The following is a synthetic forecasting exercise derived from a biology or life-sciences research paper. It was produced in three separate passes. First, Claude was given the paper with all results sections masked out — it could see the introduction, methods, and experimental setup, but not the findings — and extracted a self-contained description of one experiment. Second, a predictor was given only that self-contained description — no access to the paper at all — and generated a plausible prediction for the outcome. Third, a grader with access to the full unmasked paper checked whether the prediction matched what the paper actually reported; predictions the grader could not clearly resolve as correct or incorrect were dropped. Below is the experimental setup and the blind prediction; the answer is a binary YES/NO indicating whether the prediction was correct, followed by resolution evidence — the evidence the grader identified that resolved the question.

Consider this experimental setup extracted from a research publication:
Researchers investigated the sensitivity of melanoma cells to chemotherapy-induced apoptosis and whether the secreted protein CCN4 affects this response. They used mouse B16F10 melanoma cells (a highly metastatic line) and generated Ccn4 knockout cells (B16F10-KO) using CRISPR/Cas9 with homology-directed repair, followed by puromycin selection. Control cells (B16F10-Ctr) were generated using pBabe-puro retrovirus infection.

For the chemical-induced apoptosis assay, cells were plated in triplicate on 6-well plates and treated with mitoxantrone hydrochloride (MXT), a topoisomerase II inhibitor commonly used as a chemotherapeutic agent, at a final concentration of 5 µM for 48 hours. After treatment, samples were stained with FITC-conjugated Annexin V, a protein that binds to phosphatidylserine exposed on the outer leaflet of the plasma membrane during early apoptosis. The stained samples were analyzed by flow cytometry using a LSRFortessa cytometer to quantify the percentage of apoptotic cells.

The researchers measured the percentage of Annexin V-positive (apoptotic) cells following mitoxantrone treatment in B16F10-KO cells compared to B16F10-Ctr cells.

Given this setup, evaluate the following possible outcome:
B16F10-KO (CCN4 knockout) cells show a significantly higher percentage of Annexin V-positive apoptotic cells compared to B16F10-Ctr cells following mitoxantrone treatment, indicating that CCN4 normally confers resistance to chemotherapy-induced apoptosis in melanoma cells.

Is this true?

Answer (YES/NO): YES